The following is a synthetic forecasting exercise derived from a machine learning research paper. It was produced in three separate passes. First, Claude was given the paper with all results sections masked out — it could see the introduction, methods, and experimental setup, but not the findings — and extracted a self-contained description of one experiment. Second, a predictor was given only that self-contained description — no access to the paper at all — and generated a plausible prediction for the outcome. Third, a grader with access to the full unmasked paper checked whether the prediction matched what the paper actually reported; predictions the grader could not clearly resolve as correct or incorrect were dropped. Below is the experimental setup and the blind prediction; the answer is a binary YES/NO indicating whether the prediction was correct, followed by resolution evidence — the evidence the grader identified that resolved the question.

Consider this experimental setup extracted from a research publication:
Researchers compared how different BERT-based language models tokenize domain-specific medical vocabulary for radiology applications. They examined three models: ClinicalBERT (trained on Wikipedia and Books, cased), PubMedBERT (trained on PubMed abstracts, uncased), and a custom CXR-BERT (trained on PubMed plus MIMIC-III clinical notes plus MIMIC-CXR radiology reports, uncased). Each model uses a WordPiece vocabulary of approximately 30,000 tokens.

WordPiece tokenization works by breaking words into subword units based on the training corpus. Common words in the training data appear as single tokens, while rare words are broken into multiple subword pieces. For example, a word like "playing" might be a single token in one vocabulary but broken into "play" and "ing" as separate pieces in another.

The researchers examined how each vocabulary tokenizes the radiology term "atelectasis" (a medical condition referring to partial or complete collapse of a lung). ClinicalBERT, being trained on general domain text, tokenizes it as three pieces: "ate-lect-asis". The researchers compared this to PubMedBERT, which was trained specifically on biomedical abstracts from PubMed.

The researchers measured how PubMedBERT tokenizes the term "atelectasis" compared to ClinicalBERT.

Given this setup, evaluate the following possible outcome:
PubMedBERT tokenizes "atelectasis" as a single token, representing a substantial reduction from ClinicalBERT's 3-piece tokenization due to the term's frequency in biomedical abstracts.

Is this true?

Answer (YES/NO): NO